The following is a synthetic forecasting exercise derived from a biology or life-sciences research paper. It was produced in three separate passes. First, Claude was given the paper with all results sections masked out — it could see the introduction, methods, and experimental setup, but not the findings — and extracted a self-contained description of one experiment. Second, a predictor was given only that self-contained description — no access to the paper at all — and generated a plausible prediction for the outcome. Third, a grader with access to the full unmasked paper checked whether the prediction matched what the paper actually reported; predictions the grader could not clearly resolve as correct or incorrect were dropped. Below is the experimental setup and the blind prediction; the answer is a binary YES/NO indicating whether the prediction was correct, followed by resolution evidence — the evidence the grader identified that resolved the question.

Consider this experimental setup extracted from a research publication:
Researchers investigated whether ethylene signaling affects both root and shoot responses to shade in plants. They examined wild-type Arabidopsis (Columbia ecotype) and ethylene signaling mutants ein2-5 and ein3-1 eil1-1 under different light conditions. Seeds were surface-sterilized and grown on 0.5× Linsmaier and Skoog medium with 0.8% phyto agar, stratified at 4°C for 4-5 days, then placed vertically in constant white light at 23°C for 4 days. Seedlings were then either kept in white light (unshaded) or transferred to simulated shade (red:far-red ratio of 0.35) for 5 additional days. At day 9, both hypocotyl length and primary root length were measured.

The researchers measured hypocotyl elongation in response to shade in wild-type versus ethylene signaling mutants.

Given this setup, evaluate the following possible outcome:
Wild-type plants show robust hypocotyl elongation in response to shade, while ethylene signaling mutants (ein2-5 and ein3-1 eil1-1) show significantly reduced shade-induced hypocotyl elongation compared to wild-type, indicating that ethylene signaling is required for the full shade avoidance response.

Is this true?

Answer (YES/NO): NO